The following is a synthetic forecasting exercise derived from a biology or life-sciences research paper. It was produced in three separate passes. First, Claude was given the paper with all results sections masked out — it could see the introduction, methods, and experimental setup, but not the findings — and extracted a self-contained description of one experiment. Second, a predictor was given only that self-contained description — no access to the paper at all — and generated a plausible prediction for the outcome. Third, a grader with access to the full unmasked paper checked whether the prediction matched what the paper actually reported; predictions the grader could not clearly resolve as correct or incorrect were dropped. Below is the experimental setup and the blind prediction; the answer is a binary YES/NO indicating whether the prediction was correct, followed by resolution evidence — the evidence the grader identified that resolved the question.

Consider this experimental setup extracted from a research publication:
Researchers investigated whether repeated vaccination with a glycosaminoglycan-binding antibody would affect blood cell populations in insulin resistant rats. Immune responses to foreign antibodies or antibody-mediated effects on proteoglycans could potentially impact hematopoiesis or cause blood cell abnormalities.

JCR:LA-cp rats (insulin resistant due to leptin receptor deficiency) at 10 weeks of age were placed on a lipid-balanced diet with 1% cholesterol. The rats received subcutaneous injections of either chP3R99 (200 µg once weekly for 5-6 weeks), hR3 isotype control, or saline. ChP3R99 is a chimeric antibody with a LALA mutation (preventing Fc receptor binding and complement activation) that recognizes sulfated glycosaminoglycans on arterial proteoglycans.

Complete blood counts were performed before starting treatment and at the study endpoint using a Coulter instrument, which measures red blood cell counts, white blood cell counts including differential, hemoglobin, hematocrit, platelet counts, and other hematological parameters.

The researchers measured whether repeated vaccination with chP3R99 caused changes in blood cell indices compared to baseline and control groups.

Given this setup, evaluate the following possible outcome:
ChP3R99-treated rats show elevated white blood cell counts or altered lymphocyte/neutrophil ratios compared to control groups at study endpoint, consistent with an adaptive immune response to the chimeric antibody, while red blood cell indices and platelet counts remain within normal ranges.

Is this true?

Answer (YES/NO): NO